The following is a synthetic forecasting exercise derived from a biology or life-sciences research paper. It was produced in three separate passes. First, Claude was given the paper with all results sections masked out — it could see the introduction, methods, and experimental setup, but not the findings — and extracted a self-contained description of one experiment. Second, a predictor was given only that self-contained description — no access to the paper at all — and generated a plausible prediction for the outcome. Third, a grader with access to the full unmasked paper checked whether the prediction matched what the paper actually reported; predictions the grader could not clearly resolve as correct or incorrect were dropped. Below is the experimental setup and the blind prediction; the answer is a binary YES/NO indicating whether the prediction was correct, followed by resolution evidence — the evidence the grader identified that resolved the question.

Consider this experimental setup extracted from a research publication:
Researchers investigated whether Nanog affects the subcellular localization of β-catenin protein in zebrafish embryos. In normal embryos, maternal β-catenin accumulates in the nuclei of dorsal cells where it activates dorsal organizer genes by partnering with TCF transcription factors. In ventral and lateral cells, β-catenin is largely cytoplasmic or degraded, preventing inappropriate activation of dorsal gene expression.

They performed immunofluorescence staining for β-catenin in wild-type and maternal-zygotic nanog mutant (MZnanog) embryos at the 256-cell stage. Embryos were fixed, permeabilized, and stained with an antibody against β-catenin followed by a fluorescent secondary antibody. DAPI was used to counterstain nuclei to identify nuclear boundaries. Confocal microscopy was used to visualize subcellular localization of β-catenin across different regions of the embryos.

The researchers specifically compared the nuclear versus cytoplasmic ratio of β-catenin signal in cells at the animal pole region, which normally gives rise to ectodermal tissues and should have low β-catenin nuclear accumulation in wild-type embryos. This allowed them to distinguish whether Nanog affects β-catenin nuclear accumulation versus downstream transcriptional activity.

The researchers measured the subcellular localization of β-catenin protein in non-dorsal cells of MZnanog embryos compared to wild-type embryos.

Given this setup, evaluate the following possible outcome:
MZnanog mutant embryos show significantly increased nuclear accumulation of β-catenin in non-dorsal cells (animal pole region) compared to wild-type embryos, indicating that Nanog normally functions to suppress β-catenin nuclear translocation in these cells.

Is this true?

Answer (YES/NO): NO